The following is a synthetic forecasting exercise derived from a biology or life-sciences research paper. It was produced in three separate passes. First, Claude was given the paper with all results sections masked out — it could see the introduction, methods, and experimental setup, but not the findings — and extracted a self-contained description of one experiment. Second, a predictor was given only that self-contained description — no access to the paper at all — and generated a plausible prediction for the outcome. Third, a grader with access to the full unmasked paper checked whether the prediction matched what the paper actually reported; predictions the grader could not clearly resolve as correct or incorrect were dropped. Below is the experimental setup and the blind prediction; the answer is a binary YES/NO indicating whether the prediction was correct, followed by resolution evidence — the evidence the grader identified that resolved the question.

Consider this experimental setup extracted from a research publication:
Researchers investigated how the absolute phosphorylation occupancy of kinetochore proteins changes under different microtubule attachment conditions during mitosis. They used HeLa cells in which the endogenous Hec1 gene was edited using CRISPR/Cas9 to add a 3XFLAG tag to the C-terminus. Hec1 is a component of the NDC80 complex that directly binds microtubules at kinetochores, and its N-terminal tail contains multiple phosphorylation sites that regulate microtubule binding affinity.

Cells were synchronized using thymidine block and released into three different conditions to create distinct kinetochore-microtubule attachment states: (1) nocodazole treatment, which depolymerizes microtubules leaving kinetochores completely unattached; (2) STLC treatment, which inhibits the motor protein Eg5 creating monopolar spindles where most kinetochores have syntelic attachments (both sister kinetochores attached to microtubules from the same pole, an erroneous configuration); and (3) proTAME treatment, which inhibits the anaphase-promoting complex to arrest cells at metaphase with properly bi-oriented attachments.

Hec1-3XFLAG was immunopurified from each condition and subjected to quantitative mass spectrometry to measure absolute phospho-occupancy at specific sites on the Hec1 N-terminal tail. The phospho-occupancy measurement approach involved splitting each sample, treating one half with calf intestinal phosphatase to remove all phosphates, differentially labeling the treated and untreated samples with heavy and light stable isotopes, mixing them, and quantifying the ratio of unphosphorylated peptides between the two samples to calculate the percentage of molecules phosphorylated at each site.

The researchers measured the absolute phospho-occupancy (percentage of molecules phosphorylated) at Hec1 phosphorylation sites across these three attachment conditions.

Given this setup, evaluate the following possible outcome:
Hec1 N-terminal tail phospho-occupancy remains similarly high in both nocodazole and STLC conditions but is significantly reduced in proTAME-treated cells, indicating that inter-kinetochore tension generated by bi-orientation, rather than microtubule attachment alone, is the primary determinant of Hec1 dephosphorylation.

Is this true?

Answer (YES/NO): NO